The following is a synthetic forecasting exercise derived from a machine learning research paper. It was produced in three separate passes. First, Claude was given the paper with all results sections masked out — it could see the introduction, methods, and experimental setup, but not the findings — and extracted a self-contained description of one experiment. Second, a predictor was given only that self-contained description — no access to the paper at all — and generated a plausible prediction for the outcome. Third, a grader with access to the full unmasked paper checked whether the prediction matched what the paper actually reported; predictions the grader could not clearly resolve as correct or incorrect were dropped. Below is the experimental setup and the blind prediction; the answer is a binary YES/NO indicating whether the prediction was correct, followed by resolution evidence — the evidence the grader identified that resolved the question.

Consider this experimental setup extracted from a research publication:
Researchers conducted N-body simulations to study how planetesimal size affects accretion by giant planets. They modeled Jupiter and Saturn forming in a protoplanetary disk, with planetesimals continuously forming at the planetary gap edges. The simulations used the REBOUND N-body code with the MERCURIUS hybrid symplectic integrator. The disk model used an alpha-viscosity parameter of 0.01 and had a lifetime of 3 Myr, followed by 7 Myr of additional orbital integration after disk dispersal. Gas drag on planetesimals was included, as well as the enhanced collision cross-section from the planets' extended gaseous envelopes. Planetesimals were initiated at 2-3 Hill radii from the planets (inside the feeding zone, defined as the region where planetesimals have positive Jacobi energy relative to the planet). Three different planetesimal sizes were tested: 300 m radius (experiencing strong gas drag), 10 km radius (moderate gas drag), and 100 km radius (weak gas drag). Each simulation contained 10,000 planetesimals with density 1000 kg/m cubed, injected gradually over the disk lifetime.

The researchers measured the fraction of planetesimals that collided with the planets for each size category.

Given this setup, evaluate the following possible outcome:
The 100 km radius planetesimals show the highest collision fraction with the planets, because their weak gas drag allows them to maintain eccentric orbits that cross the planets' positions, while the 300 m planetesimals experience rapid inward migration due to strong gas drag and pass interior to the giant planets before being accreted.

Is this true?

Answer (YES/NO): NO